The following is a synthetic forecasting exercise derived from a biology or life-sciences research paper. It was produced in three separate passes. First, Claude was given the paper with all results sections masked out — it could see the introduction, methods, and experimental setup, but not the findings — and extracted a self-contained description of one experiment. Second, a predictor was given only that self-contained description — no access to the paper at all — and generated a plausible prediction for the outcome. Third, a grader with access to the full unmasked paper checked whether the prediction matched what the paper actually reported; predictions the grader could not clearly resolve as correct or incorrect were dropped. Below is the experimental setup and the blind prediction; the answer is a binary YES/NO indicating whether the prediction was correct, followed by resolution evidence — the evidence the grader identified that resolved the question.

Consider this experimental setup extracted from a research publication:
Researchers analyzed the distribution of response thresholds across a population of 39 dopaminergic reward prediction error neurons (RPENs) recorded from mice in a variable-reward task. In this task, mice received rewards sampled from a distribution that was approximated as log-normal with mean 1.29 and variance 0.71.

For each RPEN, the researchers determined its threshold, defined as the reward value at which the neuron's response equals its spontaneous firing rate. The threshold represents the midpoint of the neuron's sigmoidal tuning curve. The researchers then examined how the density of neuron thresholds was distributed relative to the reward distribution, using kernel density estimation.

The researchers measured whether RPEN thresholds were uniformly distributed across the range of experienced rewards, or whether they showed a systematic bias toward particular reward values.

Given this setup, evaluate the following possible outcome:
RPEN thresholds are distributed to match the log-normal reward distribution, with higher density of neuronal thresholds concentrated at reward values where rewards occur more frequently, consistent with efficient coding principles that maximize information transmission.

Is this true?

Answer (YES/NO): NO